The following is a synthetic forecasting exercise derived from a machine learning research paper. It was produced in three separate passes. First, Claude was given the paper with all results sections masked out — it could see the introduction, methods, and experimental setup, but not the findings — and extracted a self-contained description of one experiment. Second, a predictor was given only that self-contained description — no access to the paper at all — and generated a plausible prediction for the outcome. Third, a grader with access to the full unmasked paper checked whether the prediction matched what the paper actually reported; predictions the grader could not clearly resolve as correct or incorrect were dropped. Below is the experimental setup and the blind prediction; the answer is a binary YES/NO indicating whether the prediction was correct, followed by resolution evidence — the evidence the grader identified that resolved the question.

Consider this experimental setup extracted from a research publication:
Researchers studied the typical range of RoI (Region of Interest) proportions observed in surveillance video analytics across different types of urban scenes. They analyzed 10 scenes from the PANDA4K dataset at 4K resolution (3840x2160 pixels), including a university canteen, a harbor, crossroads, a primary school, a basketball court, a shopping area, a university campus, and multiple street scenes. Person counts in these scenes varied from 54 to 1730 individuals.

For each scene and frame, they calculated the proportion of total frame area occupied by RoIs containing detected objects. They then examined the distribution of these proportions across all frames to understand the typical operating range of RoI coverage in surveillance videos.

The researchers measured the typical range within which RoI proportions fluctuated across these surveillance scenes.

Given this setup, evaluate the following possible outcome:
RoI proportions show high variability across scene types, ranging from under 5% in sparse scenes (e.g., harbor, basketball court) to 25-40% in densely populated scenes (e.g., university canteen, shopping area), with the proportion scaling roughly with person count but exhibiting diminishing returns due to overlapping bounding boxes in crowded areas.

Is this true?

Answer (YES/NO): NO